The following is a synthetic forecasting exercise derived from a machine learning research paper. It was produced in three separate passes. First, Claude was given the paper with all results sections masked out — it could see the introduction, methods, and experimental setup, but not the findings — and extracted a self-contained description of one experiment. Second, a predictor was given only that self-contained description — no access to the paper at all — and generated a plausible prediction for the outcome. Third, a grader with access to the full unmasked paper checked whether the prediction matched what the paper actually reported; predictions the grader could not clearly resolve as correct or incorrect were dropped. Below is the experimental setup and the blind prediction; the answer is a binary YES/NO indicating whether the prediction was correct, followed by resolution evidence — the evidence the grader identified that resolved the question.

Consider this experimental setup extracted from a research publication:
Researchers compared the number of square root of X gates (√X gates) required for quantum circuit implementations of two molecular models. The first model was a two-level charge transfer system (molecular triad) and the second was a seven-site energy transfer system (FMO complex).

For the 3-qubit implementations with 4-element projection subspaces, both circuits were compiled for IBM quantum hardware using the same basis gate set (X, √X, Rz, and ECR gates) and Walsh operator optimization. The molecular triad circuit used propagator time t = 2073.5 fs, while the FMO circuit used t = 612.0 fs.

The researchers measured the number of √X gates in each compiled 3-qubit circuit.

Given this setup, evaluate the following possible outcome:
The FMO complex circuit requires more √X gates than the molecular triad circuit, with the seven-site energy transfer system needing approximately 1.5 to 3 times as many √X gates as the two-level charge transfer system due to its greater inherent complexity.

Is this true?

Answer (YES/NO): NO